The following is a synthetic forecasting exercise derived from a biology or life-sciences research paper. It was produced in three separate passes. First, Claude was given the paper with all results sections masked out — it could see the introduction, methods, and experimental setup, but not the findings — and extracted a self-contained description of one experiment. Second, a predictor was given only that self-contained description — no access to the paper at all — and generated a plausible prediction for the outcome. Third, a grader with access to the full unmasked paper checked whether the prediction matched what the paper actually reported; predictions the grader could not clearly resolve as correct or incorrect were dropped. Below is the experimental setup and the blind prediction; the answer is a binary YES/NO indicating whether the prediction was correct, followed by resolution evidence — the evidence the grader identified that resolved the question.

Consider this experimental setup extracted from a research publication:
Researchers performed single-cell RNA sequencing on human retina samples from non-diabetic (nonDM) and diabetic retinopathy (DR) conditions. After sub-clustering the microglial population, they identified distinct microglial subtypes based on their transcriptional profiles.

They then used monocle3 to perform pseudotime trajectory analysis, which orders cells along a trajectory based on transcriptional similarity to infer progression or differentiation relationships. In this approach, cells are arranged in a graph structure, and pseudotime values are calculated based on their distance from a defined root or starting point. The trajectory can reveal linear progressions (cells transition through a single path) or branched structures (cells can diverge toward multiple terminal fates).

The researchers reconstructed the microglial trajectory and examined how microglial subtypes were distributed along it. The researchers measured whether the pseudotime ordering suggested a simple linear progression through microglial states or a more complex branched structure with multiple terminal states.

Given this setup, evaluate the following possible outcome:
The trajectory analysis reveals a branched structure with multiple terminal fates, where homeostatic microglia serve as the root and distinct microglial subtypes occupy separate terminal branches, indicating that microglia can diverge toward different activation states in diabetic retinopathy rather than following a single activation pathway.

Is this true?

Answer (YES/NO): YES